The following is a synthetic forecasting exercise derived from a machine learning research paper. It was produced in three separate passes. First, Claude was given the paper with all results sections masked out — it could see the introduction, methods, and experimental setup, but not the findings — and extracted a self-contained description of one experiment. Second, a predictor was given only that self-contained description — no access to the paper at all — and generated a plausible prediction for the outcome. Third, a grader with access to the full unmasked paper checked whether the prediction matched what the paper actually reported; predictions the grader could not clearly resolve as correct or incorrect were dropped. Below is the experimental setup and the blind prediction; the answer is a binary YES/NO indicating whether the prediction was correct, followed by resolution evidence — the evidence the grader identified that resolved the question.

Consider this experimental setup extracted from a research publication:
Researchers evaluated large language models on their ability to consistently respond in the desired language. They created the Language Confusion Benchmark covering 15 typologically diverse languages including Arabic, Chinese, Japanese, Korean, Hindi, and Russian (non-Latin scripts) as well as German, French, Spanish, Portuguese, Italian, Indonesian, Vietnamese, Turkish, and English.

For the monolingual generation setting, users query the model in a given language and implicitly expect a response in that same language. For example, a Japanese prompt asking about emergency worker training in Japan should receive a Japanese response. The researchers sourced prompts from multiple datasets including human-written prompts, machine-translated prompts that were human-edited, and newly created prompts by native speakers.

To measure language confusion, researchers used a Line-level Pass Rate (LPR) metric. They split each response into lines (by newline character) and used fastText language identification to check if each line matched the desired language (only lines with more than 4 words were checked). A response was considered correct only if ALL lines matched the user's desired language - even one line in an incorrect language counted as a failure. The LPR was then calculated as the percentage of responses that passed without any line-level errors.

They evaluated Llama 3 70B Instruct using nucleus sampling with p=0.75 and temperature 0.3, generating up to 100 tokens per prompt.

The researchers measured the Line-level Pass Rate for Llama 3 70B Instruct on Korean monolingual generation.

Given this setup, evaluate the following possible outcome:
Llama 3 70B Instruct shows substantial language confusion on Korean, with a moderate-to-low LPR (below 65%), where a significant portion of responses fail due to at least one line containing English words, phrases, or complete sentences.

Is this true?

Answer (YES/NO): NO